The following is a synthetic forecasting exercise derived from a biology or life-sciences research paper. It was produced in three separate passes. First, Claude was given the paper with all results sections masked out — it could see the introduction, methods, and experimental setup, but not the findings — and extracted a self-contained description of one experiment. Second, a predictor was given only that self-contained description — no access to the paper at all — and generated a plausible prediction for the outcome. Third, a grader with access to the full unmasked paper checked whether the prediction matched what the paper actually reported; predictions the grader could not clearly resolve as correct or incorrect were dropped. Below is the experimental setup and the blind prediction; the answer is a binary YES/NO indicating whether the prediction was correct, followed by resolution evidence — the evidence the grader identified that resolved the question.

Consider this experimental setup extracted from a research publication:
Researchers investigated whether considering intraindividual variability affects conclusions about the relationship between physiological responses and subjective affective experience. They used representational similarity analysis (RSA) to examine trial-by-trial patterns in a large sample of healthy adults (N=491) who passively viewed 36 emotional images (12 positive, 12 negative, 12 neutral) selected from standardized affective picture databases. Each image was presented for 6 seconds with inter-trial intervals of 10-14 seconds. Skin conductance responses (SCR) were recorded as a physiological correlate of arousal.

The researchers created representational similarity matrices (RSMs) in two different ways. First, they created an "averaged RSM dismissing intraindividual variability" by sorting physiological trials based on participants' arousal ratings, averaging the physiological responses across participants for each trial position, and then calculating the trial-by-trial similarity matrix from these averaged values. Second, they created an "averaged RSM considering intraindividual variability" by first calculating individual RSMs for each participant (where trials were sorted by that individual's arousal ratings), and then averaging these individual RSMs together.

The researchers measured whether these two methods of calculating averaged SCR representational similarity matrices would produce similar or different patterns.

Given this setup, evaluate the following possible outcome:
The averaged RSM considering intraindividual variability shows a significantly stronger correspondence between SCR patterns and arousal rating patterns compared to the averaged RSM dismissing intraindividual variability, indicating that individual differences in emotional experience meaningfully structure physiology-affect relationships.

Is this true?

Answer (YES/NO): YES